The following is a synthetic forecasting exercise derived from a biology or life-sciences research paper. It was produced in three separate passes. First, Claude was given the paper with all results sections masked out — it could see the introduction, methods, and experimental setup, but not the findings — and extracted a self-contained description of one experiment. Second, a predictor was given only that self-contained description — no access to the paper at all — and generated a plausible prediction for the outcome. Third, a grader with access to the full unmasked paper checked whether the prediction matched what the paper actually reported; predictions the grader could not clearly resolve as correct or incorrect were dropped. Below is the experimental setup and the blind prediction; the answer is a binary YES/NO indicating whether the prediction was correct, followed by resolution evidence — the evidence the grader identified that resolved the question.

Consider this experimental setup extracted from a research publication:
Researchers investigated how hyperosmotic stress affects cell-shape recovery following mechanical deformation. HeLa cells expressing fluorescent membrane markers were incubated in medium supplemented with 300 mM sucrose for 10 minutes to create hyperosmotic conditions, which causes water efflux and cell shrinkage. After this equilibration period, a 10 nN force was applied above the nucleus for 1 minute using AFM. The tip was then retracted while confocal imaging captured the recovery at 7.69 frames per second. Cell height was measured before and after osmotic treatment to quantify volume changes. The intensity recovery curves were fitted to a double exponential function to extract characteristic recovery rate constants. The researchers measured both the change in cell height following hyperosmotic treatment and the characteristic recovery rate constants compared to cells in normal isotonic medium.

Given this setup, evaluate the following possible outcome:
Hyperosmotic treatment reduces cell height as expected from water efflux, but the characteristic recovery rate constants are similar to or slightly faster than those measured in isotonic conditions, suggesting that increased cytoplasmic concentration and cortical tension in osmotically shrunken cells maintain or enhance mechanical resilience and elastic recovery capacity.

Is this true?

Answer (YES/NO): NO